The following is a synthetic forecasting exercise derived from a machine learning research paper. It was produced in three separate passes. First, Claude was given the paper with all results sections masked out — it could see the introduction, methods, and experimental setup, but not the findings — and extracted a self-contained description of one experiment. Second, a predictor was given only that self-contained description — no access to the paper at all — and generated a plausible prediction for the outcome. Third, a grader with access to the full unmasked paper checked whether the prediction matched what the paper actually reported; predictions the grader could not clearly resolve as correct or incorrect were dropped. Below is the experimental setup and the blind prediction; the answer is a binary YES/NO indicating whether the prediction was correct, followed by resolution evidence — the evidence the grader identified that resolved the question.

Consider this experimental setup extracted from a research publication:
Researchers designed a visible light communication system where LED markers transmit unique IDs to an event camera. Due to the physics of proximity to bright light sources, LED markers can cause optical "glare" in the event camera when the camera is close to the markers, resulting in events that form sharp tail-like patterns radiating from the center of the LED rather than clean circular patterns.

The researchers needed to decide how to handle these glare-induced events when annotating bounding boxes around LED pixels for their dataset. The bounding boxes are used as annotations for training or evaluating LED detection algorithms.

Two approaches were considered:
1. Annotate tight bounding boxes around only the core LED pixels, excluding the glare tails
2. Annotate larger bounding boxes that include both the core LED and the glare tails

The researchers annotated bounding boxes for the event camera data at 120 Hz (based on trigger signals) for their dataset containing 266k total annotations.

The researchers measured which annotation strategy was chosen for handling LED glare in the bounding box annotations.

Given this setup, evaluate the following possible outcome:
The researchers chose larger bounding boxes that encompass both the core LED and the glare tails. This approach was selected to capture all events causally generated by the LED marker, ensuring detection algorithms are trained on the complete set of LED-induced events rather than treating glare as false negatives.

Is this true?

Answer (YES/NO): YES